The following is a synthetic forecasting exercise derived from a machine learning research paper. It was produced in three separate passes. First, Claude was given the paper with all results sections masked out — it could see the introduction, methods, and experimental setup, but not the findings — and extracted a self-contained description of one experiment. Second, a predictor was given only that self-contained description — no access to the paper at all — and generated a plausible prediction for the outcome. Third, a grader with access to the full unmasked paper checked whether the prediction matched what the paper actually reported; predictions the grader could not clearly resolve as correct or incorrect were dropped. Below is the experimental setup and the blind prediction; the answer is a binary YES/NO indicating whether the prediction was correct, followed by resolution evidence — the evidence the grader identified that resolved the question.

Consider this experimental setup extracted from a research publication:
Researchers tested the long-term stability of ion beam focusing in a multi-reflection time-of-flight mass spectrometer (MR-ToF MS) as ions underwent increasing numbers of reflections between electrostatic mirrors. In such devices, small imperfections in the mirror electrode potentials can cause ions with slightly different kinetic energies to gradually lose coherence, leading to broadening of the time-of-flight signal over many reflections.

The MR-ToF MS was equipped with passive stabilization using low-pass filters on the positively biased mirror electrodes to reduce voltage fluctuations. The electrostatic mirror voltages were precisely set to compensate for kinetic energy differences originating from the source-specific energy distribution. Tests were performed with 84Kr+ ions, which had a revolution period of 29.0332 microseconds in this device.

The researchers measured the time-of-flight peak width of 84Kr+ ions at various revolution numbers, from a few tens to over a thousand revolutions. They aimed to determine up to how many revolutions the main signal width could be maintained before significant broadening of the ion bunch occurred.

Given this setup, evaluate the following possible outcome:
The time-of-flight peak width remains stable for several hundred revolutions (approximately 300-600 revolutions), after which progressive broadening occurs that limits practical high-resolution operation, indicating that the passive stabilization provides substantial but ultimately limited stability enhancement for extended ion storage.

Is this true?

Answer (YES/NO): NO